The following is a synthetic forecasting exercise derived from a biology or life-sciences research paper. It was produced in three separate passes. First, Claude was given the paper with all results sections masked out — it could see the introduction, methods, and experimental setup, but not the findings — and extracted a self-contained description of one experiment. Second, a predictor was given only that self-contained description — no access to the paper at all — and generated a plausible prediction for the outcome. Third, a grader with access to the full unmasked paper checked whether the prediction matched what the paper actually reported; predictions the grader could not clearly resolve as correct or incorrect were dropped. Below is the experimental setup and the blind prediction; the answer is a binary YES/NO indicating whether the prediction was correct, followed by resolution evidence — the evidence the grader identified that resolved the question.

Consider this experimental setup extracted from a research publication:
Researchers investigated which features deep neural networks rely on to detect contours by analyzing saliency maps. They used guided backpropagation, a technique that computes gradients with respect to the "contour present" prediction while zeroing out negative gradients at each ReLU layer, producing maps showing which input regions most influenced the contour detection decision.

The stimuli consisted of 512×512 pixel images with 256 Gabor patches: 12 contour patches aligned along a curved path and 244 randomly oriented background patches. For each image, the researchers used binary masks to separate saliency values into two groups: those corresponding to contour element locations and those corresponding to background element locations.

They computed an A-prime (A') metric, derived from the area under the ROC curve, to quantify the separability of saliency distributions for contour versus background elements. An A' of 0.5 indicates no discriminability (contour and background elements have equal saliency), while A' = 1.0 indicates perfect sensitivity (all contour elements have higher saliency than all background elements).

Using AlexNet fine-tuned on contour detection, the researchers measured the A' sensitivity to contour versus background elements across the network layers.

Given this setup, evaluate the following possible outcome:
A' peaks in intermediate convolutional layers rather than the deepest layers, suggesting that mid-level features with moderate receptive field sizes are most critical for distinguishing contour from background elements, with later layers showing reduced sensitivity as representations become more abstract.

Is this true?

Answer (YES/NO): NO